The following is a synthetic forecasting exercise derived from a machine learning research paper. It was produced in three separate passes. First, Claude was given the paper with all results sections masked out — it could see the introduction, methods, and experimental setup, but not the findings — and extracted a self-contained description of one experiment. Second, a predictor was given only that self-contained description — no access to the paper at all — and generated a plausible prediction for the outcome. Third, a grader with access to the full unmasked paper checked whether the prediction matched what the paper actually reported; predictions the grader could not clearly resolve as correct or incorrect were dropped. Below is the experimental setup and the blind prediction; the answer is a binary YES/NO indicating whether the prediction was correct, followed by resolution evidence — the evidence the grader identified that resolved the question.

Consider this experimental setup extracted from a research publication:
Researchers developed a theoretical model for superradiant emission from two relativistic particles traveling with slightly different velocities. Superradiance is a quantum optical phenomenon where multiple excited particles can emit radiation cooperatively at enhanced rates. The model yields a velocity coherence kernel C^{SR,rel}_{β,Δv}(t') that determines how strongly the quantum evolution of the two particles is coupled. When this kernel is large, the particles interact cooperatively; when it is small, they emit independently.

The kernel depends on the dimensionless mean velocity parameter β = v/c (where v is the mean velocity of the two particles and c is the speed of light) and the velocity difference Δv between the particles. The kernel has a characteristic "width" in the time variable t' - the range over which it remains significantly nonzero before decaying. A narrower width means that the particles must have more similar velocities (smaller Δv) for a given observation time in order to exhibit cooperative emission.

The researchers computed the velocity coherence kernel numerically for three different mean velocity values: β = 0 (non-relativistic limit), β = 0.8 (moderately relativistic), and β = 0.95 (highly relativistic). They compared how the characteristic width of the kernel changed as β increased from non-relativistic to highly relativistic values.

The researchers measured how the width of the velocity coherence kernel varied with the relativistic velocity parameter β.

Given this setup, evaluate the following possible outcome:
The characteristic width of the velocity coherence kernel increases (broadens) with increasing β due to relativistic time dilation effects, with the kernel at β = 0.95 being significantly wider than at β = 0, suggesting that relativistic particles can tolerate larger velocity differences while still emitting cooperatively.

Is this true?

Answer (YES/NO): NO